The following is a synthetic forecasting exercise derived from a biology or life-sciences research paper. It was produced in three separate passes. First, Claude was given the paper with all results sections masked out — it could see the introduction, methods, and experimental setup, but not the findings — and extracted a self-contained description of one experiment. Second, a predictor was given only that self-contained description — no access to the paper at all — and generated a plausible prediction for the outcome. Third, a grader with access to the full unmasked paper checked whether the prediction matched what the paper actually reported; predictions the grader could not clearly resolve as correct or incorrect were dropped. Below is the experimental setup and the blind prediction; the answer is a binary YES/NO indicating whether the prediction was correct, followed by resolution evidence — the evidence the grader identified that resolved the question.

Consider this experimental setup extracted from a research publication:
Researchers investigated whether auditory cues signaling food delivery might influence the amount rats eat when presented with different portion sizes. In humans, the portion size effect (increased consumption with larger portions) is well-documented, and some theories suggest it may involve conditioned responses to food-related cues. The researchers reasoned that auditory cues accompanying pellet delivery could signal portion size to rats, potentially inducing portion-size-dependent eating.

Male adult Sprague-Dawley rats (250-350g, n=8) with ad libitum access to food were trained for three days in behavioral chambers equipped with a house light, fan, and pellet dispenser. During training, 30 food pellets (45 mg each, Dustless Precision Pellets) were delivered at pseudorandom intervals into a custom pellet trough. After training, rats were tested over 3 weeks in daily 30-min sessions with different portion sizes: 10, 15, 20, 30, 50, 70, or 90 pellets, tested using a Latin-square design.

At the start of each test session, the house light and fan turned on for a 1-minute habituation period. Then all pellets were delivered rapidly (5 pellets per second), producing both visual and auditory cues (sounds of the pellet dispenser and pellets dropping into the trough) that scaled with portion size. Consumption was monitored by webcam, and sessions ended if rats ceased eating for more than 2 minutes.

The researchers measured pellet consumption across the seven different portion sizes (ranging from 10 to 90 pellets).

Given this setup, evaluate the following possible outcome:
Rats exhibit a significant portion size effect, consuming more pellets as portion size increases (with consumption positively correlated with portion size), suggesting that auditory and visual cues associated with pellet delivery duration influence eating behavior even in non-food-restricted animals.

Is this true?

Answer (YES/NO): NO